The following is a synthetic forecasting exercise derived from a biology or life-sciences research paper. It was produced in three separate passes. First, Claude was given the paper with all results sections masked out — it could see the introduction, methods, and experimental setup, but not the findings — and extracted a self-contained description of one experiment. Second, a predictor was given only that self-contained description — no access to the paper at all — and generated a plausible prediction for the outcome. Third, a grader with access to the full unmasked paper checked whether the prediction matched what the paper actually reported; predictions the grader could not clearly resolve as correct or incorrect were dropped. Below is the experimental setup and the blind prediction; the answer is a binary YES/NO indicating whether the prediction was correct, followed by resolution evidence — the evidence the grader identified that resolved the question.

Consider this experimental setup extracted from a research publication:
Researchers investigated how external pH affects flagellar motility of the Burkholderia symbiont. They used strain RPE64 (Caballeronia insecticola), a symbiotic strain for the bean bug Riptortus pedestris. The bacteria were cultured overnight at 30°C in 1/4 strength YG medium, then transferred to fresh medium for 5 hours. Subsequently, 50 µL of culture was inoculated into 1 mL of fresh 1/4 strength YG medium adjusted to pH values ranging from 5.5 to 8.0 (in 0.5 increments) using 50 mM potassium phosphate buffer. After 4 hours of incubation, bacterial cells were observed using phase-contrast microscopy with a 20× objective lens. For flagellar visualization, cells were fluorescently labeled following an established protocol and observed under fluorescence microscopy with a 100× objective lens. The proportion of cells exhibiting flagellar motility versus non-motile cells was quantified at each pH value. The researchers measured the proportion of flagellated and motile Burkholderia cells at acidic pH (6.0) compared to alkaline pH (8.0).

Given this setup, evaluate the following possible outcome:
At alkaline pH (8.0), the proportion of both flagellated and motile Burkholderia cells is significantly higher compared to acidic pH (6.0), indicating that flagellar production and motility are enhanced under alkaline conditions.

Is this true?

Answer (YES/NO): NO